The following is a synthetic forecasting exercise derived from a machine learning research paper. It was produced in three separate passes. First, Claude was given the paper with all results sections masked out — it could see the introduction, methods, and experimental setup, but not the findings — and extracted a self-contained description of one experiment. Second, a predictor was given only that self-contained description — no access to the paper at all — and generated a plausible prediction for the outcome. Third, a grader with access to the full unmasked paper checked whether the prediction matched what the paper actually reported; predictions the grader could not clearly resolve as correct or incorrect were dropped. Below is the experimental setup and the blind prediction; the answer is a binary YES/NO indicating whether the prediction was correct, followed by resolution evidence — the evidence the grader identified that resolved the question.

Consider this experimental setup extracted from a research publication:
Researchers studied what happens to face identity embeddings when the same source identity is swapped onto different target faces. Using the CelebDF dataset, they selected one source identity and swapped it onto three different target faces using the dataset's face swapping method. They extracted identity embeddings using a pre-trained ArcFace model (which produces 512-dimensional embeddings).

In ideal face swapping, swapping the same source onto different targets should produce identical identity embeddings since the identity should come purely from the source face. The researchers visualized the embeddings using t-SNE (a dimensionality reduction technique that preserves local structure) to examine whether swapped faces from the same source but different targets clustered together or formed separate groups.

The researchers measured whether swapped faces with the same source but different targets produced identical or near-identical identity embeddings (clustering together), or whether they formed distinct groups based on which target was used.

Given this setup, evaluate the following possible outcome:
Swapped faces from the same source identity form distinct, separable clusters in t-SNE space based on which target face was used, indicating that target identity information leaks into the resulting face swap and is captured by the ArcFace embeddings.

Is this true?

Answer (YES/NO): YES